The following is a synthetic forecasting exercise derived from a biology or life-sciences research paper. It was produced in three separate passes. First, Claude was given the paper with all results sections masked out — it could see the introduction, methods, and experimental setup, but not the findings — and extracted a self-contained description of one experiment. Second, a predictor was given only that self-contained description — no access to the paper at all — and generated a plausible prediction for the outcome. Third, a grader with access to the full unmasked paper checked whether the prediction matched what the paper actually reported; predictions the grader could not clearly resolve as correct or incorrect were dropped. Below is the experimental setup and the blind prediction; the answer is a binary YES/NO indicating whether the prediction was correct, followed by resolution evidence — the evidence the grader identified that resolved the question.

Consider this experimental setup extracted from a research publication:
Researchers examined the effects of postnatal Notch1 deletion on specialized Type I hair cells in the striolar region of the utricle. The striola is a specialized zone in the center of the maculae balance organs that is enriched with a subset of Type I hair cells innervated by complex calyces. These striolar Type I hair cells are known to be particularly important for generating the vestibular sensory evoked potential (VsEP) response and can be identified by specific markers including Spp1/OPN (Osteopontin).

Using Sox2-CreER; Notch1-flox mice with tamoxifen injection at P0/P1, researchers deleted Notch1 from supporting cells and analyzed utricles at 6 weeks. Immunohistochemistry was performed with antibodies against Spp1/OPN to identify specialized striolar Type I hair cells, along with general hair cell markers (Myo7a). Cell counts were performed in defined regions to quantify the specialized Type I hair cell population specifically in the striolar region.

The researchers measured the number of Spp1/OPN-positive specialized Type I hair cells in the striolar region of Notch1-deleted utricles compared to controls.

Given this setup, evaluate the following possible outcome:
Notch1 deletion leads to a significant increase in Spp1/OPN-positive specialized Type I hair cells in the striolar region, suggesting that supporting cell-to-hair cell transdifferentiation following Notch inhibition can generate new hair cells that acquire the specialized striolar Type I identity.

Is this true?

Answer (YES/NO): NO